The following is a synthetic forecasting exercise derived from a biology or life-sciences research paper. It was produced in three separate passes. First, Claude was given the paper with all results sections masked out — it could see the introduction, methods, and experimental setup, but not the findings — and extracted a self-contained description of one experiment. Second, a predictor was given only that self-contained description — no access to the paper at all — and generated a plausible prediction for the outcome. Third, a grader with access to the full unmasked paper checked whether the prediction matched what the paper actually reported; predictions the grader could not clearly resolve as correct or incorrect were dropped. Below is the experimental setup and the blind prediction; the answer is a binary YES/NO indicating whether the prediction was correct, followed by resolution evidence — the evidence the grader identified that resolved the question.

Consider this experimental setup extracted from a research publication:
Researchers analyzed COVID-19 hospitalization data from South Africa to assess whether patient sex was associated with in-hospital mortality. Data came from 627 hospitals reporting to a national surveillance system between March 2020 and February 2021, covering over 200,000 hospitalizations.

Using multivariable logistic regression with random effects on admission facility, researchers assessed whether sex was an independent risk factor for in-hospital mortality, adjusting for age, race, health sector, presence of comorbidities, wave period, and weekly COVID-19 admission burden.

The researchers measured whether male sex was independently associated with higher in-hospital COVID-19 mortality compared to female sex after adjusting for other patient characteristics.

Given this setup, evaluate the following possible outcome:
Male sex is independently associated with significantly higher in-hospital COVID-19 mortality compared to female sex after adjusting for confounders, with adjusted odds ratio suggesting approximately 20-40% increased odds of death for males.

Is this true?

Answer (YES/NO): YES